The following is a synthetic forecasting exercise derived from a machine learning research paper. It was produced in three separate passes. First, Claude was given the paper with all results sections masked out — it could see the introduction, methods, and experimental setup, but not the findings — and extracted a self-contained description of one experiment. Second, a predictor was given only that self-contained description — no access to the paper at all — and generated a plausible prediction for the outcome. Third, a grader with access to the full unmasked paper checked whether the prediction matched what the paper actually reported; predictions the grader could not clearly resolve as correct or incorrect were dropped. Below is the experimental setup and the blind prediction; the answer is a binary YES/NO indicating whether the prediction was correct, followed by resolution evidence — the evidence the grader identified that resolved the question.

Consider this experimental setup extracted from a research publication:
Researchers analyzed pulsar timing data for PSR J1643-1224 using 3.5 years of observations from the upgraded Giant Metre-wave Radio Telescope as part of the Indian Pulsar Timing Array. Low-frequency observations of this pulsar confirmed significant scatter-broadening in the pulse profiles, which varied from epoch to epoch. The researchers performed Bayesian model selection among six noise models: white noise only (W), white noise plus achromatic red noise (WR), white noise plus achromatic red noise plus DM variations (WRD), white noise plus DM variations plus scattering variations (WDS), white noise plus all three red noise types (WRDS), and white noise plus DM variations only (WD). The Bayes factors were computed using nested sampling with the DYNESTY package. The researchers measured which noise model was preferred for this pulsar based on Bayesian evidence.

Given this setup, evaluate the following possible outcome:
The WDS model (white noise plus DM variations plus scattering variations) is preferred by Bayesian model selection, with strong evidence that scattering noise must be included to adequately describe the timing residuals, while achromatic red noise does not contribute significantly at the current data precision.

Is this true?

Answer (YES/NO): NO